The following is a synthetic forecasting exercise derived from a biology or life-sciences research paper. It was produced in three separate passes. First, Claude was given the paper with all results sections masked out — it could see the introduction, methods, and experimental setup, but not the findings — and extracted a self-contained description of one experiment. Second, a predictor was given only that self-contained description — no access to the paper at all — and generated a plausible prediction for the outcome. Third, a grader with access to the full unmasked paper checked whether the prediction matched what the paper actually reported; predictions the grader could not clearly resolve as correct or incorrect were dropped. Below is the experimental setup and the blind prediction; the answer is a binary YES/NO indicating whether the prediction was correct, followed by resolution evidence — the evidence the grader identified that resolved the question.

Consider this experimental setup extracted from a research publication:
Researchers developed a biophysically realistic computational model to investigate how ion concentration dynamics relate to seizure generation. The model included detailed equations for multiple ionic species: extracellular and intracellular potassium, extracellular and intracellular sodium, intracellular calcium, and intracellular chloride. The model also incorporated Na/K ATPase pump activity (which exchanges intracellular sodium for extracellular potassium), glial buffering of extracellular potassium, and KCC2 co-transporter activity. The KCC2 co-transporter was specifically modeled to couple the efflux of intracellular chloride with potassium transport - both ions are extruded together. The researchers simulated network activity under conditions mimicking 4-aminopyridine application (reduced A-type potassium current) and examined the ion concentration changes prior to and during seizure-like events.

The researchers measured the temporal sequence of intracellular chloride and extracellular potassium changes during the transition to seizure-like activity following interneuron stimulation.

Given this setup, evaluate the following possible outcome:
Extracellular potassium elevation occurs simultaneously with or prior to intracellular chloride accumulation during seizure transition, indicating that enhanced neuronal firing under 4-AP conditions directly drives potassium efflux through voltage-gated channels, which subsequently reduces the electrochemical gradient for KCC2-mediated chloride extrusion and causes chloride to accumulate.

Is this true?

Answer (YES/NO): NO